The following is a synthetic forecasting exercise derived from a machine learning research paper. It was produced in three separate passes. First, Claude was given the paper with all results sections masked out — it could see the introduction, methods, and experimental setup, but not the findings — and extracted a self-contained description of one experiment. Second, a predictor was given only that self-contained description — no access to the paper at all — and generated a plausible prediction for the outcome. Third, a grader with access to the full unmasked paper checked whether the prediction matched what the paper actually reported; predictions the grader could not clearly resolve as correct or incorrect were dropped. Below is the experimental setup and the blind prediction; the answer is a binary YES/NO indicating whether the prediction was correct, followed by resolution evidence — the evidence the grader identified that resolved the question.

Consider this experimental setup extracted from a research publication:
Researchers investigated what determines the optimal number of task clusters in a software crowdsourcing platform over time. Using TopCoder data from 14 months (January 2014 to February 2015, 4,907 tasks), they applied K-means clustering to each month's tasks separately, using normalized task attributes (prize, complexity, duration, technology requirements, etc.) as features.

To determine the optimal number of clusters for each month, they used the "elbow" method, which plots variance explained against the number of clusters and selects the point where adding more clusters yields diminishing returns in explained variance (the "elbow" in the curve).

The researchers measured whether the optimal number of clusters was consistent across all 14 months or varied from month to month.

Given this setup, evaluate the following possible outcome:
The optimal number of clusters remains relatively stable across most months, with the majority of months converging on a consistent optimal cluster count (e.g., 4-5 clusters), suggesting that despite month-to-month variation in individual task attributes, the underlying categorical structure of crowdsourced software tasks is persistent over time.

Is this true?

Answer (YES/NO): NO